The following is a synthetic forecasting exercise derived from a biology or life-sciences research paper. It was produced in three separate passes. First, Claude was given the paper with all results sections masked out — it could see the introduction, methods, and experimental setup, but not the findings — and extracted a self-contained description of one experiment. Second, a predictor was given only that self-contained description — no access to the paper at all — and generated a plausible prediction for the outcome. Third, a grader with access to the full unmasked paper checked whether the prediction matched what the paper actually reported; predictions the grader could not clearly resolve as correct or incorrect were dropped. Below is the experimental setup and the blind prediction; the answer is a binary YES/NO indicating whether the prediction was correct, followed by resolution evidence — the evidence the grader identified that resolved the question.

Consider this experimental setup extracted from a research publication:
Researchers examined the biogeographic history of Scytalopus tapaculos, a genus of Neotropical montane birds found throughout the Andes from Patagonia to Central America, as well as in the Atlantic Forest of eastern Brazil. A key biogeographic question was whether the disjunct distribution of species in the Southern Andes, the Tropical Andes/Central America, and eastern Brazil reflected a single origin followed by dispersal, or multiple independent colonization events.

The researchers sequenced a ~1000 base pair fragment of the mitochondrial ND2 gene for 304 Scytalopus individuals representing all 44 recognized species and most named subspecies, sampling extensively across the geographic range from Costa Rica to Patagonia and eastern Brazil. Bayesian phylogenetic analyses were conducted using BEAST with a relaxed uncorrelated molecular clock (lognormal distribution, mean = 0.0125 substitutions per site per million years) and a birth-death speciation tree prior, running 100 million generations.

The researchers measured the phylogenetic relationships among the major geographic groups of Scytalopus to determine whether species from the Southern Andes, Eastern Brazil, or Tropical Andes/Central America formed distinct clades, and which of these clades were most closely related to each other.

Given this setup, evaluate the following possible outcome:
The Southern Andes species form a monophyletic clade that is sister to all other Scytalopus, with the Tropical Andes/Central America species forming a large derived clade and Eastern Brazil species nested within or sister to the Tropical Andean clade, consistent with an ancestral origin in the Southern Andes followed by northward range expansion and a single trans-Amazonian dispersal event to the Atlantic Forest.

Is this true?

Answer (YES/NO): NO